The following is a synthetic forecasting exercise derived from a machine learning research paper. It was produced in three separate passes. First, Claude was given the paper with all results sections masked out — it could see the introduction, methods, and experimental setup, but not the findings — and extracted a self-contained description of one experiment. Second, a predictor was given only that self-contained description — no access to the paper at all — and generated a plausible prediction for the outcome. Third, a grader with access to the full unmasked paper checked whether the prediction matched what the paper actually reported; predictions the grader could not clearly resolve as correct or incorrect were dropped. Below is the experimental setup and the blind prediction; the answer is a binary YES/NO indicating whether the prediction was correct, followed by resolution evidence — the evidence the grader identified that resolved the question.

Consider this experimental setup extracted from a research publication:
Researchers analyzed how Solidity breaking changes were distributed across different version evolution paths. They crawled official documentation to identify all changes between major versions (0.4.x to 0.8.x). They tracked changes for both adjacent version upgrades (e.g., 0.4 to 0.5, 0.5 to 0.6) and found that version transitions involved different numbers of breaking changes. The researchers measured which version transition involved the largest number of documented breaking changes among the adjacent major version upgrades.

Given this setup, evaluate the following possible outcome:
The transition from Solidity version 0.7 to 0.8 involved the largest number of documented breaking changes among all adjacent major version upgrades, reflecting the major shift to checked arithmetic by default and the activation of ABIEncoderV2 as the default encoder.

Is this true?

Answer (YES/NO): NO